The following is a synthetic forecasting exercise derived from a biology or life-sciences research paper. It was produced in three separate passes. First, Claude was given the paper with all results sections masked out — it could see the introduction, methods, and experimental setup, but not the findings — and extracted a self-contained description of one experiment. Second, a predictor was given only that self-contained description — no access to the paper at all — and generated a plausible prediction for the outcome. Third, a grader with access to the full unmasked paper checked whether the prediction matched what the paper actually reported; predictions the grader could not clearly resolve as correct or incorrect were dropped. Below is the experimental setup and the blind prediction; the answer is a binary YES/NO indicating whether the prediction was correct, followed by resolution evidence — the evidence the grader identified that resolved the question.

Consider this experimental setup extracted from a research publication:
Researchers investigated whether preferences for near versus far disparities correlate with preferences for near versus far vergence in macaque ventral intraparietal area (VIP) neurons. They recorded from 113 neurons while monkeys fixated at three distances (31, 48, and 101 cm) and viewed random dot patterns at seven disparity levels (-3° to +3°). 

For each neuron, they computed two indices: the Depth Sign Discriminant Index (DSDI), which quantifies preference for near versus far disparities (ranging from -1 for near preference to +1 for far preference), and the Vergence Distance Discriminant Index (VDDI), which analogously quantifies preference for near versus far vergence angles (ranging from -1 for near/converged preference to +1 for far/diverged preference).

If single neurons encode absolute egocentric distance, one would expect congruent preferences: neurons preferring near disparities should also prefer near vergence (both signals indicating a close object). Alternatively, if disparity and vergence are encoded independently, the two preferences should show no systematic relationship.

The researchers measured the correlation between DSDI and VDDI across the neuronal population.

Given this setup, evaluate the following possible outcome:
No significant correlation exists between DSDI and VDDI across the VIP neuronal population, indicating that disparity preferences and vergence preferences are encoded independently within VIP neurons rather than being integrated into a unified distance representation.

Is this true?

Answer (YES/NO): NO